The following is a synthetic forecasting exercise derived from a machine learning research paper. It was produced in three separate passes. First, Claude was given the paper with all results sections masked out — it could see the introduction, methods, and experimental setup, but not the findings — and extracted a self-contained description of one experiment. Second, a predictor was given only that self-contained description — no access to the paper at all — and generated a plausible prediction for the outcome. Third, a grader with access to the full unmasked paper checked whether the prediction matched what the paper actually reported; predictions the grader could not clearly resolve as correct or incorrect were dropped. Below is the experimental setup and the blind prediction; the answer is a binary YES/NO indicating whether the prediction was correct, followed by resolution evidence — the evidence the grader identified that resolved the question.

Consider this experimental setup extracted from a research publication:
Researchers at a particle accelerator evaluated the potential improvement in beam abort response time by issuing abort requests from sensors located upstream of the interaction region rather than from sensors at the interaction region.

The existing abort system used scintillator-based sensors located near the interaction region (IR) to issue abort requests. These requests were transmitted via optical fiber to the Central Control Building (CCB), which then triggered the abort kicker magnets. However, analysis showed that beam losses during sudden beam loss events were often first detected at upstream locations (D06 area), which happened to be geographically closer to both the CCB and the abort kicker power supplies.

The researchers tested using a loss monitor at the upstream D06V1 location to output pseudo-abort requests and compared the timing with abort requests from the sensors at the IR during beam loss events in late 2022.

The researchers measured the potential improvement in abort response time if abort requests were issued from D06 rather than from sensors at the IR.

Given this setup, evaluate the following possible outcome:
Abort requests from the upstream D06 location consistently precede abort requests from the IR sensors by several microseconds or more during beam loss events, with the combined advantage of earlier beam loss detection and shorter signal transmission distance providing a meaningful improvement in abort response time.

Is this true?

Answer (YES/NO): YES